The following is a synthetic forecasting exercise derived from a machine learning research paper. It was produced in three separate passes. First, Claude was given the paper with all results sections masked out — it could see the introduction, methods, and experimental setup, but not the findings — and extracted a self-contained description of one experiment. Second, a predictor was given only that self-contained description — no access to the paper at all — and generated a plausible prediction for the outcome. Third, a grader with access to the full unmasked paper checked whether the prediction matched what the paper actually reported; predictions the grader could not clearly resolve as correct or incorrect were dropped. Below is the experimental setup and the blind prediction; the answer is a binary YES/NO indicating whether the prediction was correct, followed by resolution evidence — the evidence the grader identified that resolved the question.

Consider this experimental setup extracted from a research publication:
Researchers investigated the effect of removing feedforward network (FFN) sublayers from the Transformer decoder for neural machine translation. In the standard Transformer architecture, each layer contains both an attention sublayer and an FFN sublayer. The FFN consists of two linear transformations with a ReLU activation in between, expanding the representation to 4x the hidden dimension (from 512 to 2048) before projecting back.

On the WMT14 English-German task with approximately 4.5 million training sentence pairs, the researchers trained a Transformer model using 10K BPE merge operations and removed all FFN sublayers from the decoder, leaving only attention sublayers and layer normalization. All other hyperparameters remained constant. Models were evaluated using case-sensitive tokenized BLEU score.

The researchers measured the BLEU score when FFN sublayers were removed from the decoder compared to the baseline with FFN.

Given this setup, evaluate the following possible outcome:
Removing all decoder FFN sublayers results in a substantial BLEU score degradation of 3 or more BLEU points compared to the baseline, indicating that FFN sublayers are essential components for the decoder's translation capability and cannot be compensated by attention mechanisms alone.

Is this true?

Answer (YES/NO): NO